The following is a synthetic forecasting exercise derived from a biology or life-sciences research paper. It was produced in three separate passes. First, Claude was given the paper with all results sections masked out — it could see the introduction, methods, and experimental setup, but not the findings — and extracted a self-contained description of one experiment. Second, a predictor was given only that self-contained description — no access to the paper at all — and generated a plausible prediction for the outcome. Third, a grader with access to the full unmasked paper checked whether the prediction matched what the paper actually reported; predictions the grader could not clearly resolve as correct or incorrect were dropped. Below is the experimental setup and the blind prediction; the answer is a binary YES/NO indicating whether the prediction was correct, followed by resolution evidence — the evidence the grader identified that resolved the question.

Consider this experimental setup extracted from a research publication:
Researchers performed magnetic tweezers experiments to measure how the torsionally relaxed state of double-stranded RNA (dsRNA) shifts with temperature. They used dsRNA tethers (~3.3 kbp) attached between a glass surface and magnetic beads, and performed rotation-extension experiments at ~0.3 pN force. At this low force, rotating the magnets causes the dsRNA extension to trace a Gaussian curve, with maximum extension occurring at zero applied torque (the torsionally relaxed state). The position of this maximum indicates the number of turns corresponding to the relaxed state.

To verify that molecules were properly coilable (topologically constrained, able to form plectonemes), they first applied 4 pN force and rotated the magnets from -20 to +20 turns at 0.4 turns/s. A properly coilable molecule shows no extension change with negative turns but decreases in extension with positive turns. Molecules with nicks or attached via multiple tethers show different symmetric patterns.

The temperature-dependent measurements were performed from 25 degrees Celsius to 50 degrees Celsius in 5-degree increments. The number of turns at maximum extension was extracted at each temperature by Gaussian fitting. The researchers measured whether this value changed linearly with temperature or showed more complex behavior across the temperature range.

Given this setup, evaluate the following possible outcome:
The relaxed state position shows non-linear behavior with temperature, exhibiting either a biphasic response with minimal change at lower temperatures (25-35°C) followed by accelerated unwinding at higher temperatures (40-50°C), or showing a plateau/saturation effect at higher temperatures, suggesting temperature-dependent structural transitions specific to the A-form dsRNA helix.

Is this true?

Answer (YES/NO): NO